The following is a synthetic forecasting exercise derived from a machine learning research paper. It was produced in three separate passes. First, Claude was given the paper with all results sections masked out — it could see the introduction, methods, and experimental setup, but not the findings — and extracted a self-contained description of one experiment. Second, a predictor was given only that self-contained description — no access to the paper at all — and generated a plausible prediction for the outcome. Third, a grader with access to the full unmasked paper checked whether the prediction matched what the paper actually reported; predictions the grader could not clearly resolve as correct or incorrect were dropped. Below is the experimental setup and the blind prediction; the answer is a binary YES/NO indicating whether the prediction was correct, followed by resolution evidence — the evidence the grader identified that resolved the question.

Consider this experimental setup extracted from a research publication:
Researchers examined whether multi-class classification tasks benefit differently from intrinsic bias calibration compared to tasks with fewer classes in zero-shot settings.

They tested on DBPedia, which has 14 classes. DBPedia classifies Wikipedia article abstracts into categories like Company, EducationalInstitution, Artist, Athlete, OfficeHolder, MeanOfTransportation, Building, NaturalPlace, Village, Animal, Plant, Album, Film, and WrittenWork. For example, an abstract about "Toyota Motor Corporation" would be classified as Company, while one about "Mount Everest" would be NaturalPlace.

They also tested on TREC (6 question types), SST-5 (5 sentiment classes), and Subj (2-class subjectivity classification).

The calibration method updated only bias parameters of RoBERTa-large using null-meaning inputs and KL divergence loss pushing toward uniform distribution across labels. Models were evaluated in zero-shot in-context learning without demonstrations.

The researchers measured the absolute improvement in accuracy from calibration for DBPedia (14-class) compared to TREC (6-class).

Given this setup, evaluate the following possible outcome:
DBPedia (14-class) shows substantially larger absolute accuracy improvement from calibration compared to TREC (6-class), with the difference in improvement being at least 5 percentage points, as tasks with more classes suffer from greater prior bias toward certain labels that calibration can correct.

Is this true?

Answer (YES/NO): NO